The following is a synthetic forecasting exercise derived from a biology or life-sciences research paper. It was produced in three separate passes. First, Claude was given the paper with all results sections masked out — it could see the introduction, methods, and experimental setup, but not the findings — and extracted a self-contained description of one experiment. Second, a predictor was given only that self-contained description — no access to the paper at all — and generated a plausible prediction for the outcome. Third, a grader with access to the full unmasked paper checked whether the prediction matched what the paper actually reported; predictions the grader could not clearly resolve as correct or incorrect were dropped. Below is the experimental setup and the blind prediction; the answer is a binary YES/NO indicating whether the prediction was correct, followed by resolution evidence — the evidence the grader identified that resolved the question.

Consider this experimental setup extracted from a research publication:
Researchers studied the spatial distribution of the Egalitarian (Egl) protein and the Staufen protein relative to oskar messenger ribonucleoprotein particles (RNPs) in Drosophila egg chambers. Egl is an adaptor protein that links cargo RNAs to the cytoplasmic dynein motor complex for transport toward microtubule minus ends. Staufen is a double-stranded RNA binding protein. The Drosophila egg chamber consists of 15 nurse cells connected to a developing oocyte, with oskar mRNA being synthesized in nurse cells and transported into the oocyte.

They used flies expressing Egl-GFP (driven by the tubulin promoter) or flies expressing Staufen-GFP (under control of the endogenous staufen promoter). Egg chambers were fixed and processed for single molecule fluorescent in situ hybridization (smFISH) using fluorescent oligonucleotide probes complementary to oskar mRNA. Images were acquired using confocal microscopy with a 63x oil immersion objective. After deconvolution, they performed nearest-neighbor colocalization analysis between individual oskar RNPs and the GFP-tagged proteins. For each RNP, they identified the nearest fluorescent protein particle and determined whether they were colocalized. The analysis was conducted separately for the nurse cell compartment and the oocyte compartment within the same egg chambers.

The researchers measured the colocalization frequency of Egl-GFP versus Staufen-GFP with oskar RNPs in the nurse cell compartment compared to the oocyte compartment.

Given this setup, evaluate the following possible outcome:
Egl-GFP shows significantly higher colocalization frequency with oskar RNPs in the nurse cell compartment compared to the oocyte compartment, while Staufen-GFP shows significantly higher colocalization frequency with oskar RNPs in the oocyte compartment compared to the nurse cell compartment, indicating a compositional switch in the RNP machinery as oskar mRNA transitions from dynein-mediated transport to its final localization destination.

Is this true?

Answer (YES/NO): YES